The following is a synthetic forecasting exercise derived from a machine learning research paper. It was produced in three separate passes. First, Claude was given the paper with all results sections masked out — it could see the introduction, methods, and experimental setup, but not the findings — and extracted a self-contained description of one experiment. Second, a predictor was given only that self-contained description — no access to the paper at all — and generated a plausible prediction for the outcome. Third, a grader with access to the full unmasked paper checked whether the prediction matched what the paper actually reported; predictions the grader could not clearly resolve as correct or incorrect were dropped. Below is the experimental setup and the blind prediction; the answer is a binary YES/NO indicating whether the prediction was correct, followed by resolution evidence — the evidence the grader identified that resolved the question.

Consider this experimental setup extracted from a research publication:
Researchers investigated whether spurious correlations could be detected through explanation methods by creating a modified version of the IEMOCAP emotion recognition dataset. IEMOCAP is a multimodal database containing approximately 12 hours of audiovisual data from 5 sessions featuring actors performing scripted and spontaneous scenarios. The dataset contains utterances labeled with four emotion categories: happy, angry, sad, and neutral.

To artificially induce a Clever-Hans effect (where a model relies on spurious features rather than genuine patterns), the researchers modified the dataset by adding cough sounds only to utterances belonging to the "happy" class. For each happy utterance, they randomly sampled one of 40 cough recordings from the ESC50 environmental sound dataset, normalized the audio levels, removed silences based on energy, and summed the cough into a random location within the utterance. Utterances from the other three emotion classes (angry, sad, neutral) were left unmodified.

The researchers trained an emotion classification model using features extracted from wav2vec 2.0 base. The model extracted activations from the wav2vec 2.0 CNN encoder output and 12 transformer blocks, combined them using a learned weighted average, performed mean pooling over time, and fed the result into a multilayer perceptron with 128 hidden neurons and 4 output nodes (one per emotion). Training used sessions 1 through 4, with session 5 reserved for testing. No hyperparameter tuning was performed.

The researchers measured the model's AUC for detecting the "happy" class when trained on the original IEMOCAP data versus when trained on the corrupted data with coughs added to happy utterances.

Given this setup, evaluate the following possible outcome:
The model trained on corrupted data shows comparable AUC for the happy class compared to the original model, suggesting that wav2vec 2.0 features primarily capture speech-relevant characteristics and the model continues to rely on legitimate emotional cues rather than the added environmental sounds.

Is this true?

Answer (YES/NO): NO